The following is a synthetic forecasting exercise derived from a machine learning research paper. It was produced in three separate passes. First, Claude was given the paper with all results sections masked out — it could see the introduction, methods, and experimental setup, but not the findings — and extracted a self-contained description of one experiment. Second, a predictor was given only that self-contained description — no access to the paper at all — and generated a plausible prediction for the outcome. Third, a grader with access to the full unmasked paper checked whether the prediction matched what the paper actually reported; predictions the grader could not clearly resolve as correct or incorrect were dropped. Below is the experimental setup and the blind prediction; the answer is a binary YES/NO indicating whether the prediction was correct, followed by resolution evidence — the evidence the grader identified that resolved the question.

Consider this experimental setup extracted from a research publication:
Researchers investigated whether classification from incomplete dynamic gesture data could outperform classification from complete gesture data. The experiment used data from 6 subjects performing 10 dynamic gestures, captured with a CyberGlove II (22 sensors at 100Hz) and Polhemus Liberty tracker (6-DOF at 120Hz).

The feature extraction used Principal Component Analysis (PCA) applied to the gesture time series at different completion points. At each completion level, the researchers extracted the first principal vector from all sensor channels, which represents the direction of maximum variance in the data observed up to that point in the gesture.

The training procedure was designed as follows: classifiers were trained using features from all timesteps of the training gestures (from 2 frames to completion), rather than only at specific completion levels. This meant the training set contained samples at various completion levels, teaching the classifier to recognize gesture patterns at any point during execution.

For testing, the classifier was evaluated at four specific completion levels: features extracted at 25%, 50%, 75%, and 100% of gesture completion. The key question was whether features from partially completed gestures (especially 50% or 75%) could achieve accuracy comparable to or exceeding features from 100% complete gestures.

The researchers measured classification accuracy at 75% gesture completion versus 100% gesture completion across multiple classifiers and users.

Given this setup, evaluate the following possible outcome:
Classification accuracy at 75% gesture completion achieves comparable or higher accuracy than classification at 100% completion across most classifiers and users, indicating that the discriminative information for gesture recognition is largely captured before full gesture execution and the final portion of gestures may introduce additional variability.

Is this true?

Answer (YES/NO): YES